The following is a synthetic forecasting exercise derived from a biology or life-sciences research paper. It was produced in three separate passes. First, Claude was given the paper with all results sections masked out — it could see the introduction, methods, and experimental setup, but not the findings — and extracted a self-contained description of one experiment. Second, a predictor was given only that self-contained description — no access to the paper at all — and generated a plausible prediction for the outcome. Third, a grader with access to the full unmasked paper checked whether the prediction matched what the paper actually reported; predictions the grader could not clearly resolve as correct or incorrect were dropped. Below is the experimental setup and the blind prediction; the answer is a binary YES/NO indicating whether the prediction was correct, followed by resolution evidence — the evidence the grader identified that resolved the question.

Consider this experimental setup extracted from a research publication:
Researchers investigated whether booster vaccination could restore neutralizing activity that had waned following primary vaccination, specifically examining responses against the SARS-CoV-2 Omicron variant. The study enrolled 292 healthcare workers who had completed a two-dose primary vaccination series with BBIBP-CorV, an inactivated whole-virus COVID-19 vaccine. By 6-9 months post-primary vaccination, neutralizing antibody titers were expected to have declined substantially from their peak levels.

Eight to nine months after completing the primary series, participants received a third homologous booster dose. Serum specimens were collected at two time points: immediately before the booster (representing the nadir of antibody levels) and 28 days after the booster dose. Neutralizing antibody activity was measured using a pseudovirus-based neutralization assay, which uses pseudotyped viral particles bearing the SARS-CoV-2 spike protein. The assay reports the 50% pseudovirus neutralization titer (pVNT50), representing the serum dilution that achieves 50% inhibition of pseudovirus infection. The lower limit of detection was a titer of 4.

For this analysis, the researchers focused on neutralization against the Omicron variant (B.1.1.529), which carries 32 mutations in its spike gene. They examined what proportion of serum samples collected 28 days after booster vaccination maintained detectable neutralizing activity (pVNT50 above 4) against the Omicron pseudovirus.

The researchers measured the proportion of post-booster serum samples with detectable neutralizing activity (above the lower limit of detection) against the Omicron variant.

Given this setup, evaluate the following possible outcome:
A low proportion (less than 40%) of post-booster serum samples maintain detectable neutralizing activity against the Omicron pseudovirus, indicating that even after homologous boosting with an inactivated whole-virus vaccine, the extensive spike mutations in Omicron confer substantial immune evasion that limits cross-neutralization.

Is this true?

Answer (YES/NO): NO